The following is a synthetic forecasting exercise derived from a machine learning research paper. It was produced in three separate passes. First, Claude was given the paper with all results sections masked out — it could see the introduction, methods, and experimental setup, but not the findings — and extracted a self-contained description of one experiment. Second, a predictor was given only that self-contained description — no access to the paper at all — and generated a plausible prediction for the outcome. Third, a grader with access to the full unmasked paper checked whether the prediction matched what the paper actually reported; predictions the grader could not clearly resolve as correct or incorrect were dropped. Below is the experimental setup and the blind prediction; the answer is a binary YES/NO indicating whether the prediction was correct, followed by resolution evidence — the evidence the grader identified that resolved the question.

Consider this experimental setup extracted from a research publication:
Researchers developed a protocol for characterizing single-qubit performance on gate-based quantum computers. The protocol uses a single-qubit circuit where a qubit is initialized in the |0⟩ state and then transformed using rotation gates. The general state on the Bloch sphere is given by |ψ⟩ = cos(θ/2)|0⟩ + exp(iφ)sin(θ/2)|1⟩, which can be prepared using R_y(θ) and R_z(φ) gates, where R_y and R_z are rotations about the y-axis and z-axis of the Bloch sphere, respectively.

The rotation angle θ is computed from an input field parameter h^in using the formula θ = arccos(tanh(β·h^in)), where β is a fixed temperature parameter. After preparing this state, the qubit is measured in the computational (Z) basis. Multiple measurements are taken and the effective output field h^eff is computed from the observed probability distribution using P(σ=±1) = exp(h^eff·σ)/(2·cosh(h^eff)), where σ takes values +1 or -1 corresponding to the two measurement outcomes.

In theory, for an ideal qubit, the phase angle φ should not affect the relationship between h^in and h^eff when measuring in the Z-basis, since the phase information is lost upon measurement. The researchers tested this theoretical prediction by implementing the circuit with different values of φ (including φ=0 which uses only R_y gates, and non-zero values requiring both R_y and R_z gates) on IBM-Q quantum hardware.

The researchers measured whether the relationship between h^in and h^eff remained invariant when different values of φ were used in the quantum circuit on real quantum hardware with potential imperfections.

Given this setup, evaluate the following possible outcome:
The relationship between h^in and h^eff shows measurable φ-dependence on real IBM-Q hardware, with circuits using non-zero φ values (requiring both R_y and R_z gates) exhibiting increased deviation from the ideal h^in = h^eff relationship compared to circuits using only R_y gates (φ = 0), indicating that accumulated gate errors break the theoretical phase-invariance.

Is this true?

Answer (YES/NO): NO